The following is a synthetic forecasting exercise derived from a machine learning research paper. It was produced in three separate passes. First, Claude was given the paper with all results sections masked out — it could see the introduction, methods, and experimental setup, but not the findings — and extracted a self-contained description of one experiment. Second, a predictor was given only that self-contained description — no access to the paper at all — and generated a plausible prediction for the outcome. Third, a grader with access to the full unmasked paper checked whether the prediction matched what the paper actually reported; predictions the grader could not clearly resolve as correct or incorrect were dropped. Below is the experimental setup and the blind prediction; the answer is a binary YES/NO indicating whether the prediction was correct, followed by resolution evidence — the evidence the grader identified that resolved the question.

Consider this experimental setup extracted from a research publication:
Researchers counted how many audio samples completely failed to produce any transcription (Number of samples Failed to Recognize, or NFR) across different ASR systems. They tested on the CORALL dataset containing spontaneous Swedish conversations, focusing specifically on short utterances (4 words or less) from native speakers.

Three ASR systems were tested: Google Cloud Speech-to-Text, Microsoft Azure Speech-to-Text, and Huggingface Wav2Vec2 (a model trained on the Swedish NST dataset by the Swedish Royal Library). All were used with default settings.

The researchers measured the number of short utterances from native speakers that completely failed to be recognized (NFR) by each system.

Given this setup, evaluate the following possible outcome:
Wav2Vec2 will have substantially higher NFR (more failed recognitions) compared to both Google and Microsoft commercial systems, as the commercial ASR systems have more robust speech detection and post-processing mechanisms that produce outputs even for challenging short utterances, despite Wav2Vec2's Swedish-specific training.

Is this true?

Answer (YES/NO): NO